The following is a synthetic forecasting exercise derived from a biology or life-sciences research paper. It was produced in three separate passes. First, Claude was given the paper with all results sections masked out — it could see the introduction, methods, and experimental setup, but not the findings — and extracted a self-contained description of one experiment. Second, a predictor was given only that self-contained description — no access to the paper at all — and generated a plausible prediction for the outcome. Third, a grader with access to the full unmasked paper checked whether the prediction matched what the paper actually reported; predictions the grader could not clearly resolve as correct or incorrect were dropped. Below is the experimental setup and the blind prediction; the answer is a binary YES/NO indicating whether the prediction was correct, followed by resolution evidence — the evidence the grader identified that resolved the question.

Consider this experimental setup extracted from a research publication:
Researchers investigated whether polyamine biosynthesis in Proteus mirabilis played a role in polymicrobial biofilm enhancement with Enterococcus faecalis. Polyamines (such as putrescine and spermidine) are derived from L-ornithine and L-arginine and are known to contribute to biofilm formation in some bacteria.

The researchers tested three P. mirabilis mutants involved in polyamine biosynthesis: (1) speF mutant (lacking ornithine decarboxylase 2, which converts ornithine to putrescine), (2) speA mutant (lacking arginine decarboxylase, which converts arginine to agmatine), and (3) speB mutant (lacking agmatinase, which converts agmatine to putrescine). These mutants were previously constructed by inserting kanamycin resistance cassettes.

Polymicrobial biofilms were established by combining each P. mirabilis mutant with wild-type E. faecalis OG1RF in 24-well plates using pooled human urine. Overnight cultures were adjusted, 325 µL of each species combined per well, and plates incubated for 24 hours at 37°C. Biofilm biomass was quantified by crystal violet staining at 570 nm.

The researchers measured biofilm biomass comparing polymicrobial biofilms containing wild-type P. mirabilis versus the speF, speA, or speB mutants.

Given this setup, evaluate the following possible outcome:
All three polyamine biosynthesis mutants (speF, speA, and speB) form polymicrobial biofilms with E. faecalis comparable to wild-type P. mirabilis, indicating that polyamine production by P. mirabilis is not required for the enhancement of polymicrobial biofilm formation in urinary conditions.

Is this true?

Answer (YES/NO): NO